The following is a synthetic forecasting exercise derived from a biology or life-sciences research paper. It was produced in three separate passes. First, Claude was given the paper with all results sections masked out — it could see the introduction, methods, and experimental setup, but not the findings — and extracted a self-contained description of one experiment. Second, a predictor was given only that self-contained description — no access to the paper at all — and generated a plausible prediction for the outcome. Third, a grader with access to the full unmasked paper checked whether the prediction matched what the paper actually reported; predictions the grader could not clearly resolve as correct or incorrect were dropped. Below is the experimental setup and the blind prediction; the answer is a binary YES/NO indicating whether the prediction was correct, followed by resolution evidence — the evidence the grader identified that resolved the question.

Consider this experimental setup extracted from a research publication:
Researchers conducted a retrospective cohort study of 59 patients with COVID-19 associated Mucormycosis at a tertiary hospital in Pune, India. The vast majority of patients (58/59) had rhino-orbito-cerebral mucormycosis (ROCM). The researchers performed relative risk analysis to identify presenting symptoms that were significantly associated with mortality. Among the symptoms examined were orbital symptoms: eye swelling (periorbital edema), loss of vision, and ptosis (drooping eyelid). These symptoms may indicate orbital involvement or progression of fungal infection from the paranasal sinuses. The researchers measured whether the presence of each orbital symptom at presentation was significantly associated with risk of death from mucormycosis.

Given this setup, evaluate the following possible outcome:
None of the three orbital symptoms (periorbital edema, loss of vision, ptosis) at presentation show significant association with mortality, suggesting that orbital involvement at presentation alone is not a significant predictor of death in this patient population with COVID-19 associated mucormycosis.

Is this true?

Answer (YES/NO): NO